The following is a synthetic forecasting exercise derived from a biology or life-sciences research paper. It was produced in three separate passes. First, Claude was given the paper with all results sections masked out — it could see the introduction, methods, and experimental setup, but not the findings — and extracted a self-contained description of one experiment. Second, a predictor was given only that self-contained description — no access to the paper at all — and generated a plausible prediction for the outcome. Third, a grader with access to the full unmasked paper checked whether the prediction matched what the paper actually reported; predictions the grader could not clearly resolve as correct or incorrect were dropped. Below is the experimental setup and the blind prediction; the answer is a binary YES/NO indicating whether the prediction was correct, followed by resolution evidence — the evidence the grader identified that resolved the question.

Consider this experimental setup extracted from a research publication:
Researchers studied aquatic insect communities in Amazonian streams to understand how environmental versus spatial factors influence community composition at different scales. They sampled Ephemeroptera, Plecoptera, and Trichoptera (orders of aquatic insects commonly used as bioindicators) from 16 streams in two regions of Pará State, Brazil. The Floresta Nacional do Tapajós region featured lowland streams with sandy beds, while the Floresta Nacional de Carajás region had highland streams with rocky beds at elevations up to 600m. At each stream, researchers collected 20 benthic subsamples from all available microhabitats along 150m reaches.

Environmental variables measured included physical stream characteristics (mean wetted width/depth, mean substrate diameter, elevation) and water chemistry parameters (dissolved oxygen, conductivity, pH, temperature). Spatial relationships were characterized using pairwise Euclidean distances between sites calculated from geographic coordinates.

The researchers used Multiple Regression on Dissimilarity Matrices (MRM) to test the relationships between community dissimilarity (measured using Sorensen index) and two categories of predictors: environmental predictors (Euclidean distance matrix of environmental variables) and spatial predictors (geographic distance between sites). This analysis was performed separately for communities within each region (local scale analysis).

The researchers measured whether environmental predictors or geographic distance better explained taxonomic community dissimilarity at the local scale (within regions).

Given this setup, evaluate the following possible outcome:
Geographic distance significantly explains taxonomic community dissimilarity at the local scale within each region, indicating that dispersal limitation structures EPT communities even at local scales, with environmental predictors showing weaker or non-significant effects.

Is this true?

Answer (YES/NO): NO